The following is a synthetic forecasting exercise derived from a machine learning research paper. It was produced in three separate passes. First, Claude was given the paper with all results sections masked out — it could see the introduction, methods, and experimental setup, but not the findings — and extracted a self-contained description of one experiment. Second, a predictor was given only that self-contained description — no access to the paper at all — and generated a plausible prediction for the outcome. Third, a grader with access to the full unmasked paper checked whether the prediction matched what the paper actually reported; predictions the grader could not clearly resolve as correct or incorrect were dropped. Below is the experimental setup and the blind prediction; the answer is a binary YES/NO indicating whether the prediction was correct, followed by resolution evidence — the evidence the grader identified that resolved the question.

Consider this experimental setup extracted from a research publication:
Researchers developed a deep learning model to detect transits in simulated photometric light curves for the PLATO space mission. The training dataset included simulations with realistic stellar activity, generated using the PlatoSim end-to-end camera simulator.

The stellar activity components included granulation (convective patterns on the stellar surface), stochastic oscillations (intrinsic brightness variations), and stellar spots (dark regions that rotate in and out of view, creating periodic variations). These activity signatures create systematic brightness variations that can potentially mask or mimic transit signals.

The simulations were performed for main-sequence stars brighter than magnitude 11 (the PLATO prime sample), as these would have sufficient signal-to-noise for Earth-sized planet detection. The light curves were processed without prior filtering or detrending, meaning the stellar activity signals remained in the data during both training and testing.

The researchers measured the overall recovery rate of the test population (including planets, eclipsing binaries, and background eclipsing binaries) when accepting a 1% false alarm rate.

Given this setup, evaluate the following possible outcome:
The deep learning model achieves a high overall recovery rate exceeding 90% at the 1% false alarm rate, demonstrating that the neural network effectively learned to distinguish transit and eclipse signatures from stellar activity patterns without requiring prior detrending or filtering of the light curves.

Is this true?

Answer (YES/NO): YES